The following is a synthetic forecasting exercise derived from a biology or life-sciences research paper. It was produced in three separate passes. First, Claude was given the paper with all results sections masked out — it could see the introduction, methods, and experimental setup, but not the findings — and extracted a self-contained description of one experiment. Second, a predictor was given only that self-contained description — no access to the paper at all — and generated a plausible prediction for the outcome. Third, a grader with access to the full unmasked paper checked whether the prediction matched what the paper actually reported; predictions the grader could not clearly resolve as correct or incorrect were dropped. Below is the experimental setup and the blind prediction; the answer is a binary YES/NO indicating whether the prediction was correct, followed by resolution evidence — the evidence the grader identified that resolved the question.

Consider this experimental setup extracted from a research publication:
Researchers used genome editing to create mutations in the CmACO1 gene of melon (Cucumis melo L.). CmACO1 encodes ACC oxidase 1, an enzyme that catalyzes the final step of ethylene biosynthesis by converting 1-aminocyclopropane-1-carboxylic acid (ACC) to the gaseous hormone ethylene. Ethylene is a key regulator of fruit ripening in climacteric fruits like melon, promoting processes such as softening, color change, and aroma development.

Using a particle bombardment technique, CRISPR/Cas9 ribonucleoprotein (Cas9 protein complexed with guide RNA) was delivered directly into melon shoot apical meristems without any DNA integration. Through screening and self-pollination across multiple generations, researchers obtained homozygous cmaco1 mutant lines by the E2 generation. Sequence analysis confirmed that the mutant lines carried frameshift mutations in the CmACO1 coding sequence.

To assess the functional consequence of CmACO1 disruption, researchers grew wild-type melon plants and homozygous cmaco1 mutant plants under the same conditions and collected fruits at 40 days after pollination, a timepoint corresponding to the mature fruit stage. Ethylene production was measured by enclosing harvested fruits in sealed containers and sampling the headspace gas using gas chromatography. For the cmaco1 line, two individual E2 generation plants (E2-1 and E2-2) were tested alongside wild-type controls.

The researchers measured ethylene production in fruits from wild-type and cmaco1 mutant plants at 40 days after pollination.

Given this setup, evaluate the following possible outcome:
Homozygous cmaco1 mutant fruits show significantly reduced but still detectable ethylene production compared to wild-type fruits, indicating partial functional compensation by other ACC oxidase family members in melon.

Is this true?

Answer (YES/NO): NO